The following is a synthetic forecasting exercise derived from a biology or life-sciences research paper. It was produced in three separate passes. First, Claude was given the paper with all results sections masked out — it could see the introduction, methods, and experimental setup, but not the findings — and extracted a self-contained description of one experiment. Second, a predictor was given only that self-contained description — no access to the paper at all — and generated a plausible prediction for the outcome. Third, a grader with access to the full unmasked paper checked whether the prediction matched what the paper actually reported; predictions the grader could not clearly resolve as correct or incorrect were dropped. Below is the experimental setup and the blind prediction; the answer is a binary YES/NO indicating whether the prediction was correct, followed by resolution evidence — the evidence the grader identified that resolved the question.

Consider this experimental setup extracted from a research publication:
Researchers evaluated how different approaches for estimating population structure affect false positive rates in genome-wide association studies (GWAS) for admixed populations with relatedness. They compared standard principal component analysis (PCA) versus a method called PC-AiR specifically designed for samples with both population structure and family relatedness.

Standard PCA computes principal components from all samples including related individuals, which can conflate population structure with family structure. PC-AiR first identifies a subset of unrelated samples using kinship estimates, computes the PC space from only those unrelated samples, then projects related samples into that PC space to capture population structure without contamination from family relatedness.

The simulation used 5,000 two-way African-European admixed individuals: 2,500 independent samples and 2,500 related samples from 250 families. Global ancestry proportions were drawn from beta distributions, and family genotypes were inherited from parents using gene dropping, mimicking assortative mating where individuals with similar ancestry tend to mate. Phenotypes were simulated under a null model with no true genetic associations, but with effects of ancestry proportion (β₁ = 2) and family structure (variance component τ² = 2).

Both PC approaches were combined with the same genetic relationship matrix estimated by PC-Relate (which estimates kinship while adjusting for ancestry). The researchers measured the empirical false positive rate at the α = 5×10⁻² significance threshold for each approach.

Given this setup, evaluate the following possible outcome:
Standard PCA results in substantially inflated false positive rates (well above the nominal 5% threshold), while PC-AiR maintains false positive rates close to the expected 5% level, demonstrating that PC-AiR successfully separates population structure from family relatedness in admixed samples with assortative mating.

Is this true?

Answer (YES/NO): NO